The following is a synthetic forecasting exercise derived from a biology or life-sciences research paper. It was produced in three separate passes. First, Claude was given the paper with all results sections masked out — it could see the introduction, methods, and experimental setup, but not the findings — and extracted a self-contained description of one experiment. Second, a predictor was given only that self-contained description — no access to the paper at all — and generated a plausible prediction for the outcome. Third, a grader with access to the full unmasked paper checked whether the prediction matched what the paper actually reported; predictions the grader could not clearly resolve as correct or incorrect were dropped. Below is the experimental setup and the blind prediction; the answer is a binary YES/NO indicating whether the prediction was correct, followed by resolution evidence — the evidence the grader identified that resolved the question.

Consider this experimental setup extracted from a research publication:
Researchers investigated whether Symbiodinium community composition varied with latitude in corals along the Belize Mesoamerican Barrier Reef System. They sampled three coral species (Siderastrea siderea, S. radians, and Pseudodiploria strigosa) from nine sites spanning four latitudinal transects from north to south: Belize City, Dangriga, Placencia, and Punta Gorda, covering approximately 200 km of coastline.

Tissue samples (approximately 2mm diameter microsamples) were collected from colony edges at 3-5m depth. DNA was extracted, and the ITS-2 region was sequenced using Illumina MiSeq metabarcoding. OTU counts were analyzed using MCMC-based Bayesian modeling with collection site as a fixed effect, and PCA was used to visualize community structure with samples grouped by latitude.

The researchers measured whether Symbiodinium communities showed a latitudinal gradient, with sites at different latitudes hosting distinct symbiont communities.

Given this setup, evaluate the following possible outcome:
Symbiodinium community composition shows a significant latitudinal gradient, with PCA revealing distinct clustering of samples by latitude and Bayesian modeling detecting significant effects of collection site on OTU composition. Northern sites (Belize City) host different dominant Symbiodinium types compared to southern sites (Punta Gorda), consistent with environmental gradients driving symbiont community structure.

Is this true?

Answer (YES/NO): NO